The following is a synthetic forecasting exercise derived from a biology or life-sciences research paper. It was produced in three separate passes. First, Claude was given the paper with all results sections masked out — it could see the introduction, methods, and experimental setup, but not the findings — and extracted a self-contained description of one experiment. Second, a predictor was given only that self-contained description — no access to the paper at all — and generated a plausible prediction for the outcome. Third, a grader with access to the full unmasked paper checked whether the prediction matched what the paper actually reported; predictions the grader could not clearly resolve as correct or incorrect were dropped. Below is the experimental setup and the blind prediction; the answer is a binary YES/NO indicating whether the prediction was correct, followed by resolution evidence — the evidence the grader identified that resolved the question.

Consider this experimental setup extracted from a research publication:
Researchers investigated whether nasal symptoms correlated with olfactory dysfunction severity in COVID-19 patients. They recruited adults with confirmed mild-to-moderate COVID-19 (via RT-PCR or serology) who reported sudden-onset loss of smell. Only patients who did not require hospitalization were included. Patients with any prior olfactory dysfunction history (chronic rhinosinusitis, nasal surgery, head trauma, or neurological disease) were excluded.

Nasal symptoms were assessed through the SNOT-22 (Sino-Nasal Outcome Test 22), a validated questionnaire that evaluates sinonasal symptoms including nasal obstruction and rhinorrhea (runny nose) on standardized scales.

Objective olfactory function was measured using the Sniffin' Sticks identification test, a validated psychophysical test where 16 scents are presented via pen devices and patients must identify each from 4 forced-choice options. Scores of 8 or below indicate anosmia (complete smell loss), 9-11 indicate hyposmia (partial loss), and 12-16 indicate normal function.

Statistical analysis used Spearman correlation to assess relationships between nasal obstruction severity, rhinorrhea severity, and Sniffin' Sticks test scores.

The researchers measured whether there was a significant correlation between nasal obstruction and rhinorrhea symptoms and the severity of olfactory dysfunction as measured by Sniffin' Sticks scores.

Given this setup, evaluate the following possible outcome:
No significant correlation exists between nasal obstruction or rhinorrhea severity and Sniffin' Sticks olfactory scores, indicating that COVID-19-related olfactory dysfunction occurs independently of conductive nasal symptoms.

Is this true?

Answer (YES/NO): YES